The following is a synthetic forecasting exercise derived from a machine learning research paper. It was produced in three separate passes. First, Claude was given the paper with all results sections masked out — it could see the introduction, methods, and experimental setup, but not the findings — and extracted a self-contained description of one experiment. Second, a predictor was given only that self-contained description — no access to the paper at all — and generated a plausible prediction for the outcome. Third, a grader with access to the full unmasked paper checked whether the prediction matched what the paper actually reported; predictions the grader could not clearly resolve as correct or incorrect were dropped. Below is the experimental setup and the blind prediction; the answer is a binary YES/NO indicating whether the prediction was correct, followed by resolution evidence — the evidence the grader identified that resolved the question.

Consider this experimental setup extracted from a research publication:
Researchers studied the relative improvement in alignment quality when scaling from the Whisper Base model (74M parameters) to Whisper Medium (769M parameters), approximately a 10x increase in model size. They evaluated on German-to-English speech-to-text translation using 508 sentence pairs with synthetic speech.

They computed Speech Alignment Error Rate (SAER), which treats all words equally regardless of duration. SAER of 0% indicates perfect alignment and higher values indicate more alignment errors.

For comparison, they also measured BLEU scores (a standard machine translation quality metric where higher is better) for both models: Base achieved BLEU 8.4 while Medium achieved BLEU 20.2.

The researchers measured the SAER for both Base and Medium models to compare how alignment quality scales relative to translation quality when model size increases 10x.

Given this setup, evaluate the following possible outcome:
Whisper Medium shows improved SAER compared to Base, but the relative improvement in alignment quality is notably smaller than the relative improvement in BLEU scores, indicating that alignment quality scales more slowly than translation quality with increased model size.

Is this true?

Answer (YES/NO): YES